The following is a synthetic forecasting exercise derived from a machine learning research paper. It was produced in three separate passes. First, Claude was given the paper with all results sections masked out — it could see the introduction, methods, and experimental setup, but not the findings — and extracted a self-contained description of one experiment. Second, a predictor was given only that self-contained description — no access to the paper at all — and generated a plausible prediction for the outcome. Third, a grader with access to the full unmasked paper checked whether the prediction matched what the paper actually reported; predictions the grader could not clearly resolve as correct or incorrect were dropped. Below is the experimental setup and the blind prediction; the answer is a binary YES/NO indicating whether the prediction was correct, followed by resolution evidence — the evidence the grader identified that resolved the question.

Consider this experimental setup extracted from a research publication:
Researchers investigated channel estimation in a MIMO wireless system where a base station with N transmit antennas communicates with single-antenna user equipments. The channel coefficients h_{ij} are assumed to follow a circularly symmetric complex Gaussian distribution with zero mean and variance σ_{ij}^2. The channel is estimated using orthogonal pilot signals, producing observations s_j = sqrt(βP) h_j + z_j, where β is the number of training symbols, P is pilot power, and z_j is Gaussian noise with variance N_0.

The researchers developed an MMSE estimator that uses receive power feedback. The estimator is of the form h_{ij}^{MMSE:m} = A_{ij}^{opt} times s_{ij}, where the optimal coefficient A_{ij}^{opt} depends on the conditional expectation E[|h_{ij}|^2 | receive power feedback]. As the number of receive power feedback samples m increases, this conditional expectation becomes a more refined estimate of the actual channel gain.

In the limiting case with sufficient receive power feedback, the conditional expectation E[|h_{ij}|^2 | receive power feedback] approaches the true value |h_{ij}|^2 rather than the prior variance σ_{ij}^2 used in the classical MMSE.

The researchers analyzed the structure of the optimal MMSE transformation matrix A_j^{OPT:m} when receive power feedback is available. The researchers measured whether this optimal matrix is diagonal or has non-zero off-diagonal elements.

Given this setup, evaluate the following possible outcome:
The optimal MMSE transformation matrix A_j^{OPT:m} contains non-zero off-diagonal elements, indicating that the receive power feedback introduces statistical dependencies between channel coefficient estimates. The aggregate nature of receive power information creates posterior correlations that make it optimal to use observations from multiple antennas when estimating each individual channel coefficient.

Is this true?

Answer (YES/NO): NO